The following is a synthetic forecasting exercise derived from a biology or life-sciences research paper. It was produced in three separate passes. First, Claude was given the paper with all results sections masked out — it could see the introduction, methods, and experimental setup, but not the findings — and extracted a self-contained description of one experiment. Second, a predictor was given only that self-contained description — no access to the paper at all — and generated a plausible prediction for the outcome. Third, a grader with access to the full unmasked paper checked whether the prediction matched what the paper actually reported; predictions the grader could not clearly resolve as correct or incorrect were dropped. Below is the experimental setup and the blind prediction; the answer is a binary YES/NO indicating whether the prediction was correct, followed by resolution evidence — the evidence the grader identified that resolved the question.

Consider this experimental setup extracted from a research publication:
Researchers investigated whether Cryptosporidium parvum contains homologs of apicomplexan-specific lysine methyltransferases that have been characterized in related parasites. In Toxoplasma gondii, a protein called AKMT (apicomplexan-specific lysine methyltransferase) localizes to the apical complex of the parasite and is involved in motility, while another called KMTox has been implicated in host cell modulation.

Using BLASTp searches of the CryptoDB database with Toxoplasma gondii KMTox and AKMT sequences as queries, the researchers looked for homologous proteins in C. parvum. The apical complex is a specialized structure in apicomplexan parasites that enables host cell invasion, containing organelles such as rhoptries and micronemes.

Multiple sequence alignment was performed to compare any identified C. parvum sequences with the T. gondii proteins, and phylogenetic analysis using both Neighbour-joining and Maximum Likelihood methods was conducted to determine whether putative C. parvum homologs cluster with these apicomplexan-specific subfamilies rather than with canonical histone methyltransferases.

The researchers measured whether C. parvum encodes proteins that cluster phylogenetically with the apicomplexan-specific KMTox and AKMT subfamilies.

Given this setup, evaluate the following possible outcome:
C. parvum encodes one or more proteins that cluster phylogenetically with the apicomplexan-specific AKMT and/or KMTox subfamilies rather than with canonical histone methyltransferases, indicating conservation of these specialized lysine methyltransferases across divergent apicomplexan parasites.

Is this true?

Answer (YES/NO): YES